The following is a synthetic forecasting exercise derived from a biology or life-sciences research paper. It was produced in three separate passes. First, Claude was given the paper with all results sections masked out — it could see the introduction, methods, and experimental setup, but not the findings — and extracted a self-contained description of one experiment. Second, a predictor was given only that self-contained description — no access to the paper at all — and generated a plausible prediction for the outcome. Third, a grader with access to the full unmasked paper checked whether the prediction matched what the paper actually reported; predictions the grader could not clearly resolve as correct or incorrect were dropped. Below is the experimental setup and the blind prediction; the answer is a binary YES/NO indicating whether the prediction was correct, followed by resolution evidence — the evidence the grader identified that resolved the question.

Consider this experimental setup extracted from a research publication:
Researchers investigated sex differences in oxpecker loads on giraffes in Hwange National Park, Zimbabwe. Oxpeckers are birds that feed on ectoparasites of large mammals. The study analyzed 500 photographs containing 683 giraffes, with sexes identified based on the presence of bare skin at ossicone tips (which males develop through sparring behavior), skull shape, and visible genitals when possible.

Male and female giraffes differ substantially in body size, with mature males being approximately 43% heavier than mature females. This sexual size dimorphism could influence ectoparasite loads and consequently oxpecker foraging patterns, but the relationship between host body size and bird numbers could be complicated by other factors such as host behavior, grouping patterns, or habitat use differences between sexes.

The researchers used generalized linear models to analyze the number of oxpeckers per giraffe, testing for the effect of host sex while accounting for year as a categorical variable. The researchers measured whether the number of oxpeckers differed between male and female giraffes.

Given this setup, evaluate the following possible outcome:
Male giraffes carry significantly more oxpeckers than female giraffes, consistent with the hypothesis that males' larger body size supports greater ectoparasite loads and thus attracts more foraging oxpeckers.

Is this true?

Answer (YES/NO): YES